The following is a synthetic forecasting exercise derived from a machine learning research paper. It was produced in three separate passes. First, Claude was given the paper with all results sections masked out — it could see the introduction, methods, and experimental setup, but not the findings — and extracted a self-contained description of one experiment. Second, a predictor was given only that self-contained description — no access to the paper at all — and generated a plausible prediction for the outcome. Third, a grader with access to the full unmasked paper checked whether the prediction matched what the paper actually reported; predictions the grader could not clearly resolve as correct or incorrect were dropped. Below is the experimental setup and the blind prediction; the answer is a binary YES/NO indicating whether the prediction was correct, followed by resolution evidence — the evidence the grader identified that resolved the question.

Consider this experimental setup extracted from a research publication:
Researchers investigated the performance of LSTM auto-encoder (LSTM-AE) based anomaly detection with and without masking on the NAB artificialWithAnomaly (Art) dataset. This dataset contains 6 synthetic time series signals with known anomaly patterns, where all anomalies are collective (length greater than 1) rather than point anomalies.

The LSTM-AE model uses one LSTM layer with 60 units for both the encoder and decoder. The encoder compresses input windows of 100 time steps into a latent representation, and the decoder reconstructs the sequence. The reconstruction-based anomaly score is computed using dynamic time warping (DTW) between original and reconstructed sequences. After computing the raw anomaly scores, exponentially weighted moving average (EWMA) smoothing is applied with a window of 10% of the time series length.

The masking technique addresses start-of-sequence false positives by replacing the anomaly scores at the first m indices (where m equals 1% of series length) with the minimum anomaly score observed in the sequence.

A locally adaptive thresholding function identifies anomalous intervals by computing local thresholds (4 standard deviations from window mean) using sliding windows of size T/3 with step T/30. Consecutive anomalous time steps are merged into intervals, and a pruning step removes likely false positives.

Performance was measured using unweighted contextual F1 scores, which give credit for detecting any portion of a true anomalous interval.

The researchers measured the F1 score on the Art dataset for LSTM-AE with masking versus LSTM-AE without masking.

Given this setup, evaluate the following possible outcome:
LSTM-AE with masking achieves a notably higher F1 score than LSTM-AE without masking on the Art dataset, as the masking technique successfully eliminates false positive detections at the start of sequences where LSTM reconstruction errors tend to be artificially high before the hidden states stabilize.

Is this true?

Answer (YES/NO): YES